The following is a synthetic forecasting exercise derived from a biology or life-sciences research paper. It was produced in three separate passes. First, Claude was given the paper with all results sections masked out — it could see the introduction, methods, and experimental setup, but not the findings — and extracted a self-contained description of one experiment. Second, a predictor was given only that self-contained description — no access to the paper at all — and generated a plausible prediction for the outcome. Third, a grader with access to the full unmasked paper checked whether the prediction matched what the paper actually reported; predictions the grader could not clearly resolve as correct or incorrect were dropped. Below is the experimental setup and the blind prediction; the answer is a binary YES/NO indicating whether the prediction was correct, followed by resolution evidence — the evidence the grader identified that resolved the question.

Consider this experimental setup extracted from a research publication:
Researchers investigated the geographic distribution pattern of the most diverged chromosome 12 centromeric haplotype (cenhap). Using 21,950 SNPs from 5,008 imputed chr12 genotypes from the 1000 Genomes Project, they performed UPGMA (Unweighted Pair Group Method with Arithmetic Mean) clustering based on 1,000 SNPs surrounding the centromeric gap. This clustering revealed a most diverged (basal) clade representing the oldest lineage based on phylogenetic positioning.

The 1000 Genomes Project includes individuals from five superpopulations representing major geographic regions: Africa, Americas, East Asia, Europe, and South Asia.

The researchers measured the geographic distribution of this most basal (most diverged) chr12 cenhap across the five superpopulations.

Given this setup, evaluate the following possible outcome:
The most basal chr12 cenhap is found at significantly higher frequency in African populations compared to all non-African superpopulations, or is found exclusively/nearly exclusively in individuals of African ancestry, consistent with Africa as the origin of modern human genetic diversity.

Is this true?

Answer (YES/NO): YES